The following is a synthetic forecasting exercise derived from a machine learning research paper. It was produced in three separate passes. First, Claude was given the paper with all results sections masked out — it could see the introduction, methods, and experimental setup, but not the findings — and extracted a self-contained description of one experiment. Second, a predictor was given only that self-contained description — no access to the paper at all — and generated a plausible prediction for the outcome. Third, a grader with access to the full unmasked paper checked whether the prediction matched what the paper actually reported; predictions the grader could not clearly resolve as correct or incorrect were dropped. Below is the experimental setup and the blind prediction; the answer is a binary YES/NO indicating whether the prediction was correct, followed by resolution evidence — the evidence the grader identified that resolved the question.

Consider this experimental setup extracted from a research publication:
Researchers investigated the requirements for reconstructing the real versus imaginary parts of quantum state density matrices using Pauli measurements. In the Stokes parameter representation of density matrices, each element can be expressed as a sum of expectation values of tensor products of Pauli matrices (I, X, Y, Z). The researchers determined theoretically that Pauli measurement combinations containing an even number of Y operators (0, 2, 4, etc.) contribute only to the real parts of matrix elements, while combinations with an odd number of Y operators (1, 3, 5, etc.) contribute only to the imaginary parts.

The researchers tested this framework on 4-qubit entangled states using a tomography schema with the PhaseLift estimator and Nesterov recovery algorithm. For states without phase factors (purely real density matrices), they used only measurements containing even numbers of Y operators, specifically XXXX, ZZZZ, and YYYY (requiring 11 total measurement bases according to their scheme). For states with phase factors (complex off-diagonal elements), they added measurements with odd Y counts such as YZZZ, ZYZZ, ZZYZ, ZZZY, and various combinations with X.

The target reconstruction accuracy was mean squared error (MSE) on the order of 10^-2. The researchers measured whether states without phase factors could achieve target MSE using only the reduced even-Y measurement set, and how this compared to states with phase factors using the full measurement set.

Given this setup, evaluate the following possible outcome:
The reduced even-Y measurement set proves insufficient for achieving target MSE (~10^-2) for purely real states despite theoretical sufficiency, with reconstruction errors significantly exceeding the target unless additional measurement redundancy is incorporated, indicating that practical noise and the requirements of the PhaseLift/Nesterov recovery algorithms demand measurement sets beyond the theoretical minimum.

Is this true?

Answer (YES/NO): NO